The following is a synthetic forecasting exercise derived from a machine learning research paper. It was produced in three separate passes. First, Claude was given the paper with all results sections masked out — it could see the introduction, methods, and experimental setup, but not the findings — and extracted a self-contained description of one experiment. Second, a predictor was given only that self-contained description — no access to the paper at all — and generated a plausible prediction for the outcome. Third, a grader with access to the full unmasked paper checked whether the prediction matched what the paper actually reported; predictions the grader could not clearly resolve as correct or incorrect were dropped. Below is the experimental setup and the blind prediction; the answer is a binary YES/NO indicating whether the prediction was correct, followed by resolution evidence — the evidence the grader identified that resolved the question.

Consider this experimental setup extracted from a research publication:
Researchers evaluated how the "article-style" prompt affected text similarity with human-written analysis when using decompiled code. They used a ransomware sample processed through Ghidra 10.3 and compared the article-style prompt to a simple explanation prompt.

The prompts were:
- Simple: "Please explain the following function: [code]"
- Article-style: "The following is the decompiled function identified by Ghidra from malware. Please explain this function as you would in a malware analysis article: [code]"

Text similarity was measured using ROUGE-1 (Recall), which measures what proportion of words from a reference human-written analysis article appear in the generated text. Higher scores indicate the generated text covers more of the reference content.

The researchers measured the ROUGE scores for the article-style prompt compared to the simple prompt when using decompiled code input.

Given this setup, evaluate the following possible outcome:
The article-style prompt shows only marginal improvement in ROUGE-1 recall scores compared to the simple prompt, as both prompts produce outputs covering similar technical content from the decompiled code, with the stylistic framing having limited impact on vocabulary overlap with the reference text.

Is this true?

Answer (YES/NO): NO